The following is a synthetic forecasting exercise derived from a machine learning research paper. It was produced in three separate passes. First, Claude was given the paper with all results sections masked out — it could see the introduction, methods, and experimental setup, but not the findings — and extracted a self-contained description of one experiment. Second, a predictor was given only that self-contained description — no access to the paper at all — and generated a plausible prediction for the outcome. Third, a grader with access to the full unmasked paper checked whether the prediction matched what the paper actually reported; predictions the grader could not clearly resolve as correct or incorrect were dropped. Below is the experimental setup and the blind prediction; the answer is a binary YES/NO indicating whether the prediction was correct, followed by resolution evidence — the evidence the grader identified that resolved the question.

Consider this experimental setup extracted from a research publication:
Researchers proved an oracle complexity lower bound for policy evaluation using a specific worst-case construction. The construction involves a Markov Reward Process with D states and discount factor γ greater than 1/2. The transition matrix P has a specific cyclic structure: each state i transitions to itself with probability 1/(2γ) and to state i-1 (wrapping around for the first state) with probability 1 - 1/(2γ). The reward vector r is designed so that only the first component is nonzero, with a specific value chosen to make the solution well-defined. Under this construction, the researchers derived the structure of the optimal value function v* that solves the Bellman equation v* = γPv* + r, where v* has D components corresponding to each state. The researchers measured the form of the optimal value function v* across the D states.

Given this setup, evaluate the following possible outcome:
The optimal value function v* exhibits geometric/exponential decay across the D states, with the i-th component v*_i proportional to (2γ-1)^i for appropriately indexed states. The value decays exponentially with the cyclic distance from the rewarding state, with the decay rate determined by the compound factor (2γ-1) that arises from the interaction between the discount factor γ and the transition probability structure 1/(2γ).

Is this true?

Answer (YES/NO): YES